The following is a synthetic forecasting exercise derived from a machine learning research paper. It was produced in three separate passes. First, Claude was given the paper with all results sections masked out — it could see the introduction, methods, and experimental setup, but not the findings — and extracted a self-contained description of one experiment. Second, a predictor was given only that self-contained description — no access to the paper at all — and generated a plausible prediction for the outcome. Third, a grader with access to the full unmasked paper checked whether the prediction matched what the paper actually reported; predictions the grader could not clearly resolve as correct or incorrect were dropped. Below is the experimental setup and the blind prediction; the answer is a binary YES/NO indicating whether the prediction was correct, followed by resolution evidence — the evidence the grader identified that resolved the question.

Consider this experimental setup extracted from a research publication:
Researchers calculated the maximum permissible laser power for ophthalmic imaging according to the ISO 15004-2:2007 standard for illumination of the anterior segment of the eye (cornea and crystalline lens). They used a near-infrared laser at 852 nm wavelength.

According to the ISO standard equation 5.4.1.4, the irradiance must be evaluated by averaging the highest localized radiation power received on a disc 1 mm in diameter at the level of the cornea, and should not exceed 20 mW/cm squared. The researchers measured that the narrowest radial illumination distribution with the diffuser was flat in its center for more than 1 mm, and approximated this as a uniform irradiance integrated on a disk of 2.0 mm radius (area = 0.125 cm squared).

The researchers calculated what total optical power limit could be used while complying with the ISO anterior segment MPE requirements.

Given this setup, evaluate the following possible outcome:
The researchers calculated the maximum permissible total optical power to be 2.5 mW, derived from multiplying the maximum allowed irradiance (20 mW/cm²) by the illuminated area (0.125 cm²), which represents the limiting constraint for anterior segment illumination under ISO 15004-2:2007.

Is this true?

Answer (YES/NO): YES